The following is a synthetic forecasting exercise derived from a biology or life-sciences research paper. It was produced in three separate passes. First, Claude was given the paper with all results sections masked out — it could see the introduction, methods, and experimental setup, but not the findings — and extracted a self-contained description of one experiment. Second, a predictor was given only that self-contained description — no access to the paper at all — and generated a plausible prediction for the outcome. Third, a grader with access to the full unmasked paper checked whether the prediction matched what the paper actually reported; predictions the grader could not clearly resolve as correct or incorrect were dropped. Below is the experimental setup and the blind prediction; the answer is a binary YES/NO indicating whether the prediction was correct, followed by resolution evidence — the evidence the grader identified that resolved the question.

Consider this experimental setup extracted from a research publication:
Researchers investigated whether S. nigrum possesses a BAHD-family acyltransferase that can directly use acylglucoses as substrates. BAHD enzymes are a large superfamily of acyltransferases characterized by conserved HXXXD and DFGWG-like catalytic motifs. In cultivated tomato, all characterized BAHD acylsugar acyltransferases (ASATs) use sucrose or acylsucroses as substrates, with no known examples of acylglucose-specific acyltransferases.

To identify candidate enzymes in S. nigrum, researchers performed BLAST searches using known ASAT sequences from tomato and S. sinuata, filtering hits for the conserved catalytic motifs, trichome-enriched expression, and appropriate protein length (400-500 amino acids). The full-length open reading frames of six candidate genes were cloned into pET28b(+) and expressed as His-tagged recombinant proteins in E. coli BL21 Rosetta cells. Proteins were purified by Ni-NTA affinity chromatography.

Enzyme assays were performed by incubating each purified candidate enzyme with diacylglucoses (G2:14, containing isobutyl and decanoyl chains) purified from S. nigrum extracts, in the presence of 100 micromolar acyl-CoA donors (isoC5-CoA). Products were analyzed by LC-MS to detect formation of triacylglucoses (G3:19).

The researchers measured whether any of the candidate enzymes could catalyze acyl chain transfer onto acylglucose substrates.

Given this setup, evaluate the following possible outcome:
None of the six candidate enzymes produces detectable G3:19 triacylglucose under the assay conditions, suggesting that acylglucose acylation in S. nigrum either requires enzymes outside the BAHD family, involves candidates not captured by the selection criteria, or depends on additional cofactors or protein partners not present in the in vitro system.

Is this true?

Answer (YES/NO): NO